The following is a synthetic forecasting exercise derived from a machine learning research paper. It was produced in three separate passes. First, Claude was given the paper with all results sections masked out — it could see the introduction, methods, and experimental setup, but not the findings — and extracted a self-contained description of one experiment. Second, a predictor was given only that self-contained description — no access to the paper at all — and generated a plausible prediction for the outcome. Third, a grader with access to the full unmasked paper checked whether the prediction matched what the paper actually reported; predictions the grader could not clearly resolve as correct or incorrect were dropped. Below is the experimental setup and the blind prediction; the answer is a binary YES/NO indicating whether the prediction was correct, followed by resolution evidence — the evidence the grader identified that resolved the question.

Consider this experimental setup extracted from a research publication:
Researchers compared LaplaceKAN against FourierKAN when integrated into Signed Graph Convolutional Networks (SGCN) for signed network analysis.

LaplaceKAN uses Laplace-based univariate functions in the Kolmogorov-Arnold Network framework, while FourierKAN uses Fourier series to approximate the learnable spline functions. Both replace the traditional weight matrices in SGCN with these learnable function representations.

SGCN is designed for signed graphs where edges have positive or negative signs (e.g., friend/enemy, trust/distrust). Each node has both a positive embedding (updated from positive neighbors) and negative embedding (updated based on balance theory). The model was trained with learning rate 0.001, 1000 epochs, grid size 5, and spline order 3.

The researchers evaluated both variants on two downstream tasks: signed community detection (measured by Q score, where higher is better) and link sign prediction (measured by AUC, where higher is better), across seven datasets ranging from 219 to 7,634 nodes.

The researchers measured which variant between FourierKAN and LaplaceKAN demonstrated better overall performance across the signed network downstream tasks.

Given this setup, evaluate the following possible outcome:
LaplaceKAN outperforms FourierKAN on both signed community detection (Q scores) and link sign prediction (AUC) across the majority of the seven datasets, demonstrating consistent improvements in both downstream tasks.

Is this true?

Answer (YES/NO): NO